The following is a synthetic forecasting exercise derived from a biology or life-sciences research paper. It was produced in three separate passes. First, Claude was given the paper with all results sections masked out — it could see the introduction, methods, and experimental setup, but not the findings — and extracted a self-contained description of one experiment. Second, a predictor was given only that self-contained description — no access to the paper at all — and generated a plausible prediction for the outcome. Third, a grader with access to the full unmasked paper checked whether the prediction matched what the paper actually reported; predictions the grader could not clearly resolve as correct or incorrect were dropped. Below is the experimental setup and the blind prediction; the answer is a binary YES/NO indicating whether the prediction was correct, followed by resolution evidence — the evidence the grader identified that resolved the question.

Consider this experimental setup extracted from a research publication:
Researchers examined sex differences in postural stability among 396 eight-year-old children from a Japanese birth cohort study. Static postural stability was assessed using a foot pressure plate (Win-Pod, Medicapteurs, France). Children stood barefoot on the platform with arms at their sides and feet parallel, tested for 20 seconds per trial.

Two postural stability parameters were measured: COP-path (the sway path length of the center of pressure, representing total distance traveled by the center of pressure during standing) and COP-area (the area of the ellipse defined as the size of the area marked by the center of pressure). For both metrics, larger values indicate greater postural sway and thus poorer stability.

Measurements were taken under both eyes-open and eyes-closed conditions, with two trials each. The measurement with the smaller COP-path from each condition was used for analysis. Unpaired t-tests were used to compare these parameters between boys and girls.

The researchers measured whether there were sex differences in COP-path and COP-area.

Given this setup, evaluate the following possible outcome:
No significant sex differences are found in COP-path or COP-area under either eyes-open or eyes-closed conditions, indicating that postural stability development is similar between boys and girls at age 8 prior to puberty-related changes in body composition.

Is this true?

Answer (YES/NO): NO